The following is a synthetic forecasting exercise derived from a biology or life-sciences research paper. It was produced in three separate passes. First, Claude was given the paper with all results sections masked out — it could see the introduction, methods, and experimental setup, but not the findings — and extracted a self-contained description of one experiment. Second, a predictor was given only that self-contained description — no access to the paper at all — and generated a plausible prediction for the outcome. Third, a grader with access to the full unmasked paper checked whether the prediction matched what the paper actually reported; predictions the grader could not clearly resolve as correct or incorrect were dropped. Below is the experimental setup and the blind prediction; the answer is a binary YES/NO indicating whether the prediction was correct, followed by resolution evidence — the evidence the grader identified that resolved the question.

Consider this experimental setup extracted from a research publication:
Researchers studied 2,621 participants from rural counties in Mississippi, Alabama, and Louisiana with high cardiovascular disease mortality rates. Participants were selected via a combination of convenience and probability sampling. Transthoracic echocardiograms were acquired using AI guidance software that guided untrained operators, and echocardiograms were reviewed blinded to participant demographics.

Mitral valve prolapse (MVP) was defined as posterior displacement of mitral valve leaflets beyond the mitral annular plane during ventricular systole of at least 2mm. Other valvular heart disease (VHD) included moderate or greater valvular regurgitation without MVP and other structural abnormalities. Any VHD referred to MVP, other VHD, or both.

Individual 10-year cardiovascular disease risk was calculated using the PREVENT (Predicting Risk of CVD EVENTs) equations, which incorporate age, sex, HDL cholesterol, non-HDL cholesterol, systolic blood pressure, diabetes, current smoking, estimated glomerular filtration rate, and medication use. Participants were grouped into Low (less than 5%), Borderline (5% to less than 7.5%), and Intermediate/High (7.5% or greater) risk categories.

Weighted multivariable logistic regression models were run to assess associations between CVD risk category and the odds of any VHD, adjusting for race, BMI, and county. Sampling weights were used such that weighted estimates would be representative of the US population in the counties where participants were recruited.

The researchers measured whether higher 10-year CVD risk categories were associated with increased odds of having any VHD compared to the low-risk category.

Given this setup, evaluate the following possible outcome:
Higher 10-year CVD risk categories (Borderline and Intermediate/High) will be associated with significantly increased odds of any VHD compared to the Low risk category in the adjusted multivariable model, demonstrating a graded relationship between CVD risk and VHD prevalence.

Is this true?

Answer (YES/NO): YES